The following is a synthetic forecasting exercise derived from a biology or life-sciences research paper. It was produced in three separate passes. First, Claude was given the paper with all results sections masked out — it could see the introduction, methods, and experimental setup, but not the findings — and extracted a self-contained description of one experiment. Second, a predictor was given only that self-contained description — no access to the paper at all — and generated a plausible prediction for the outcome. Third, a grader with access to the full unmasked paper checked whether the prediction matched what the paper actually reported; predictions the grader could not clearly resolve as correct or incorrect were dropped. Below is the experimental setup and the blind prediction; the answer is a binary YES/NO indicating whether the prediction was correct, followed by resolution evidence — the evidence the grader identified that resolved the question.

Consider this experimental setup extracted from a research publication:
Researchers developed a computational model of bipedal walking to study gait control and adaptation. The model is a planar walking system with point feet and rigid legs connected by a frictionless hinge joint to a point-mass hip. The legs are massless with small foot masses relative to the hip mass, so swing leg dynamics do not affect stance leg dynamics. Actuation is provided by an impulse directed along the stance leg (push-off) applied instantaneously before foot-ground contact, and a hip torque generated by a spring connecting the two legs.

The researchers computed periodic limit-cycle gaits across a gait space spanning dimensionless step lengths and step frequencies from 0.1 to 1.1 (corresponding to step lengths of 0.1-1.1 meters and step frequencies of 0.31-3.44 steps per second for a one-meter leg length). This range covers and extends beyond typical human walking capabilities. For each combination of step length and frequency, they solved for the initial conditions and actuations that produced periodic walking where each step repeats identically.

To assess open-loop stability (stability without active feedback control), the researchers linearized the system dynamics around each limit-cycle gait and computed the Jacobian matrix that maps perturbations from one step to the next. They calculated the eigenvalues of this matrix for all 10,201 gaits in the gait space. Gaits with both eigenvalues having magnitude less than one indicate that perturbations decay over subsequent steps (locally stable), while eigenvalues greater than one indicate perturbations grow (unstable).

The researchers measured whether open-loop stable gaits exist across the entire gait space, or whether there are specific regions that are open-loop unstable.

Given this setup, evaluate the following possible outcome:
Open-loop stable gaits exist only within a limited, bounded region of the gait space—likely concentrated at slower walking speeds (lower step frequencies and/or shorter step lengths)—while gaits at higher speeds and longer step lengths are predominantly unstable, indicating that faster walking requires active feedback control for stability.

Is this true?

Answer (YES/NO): NO